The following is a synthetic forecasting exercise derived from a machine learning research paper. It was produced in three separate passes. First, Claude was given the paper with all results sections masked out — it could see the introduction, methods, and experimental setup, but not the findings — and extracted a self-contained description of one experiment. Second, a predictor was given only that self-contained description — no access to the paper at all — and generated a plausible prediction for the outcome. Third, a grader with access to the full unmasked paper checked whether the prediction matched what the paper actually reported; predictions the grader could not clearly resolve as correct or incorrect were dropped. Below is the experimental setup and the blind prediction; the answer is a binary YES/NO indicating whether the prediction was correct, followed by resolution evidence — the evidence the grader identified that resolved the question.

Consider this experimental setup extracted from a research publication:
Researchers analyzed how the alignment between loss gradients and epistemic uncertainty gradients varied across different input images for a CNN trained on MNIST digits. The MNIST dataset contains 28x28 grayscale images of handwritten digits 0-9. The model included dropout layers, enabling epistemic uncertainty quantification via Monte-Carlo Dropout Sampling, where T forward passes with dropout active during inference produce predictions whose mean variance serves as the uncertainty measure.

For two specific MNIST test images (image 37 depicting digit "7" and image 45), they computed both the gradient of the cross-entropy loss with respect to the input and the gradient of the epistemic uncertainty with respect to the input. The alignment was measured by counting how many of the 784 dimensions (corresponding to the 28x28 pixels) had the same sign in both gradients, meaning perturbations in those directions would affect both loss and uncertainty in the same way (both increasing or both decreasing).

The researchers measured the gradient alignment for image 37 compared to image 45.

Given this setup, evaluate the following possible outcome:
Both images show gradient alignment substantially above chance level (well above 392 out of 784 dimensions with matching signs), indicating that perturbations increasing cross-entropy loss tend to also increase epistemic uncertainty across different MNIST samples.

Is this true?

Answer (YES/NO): YES